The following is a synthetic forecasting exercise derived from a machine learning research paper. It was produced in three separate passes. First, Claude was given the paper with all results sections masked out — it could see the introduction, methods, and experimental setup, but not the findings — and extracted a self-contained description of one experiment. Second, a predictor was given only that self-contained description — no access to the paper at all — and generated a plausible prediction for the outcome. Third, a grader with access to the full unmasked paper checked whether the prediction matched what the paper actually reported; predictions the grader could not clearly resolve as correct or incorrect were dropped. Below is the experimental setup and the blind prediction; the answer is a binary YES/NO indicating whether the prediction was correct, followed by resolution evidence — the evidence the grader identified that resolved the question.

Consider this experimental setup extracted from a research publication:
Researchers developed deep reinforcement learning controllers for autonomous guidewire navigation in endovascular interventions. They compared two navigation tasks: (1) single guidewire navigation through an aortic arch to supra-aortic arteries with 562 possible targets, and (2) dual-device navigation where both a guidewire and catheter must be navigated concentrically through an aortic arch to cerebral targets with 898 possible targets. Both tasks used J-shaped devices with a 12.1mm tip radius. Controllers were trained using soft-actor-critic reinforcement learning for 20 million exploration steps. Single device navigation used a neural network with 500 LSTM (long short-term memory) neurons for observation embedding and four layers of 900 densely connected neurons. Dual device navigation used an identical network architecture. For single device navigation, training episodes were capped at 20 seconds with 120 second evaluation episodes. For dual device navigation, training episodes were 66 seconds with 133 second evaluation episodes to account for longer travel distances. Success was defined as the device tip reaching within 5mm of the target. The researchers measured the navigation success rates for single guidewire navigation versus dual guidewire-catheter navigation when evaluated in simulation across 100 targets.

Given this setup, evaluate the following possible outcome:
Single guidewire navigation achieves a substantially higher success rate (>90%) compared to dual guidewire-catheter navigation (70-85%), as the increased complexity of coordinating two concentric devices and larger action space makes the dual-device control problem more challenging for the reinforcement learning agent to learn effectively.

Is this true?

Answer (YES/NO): NO